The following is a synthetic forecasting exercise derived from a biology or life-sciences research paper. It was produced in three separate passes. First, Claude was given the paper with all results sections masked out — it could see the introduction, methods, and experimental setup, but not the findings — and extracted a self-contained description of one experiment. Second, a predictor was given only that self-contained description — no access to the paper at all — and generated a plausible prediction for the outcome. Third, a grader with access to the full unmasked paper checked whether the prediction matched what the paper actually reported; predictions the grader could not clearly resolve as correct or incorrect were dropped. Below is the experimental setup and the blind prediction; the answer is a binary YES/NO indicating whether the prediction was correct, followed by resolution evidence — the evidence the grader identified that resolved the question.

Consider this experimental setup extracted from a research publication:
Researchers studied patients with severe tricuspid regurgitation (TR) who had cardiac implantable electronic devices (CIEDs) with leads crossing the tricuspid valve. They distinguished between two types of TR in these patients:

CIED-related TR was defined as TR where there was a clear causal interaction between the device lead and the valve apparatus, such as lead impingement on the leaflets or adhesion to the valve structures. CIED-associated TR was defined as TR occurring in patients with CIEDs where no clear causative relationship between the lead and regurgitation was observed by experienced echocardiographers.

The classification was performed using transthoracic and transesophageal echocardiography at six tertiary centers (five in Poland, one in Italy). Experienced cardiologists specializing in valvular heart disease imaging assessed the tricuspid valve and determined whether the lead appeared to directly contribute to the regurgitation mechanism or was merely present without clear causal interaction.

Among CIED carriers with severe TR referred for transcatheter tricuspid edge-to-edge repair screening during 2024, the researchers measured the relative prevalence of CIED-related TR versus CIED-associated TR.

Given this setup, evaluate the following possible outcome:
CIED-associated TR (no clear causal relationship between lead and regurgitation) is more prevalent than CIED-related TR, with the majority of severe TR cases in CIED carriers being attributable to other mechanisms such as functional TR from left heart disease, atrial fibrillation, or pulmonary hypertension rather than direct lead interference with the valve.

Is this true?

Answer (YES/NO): YES